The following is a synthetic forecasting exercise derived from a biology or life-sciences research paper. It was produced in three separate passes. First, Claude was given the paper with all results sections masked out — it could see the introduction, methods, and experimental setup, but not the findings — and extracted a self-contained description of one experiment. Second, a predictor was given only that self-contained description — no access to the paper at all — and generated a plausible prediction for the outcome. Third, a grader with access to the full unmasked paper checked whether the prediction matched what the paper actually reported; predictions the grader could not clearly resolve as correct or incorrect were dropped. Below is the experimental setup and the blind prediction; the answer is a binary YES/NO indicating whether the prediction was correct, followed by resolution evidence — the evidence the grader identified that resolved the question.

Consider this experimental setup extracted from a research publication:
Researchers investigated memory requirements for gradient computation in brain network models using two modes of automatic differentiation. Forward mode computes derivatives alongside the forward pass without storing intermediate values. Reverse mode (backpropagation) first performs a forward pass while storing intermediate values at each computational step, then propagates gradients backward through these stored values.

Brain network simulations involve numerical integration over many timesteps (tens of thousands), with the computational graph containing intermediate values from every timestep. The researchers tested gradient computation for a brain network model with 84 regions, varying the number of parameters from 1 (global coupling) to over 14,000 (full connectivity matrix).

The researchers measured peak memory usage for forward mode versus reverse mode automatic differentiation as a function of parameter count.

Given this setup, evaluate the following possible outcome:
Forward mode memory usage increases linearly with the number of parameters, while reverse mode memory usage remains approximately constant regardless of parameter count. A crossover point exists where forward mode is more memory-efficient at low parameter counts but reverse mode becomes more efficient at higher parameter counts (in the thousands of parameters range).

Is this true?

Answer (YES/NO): NO